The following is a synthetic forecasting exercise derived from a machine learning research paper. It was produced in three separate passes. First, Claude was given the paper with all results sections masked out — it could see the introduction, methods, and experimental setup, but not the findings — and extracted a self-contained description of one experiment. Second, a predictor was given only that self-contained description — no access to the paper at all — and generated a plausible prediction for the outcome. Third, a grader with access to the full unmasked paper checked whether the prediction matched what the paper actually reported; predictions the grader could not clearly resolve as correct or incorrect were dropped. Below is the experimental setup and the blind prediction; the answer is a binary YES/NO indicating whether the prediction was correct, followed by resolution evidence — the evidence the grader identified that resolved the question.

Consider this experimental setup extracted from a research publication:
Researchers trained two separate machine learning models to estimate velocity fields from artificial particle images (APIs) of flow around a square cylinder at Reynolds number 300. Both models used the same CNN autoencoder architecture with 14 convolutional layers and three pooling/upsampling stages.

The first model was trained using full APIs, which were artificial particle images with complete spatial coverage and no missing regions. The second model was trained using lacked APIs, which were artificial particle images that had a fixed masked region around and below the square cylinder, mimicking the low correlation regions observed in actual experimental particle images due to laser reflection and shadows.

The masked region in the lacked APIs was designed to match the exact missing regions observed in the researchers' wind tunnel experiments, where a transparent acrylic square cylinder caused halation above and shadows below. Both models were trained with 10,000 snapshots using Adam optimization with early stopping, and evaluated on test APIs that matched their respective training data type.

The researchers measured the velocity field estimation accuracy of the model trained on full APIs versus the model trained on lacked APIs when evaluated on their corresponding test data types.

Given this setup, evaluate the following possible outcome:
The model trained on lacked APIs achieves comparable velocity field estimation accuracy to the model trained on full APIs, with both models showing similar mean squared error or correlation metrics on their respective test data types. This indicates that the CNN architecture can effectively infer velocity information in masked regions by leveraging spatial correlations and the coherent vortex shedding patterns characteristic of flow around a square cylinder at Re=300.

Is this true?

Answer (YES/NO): YES